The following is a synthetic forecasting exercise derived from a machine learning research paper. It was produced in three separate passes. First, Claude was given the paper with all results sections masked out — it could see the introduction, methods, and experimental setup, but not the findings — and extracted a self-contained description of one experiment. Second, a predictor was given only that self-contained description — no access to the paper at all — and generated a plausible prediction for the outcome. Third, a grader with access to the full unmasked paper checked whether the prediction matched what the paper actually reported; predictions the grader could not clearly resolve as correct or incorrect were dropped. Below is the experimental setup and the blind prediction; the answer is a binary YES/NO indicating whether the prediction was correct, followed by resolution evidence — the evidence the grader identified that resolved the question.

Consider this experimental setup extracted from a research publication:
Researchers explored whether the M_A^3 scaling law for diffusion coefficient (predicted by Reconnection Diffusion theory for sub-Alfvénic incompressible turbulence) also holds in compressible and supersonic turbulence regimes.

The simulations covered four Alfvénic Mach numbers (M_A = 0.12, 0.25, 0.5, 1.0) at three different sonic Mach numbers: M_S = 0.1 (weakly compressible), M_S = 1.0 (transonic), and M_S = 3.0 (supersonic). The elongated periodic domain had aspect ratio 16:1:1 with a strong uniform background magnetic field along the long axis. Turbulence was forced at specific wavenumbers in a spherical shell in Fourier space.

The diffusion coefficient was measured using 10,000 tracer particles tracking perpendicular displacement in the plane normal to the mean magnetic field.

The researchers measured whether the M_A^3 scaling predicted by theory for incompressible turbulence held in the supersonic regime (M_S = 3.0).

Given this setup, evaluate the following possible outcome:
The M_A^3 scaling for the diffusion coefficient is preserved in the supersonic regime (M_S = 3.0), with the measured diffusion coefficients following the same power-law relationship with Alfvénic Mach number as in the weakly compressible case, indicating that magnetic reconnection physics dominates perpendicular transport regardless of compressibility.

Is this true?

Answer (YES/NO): NO